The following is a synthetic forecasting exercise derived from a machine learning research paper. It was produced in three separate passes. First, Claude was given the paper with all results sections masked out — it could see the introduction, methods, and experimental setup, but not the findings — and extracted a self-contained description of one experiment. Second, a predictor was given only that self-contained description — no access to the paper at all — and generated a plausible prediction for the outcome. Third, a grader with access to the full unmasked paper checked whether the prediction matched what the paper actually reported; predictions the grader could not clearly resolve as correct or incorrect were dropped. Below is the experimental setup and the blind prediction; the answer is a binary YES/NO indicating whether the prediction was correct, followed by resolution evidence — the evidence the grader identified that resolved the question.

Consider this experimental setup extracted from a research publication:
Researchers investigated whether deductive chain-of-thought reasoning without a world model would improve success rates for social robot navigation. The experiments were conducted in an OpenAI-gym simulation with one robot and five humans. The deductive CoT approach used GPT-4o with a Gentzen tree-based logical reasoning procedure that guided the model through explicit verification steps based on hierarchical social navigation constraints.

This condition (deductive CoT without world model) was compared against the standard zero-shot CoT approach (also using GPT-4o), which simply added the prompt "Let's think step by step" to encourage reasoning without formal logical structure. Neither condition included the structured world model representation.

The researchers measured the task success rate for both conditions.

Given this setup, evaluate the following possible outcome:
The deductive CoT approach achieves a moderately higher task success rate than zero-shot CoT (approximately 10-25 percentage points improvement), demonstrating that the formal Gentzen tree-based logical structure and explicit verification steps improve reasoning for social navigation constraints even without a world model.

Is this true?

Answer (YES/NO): NO